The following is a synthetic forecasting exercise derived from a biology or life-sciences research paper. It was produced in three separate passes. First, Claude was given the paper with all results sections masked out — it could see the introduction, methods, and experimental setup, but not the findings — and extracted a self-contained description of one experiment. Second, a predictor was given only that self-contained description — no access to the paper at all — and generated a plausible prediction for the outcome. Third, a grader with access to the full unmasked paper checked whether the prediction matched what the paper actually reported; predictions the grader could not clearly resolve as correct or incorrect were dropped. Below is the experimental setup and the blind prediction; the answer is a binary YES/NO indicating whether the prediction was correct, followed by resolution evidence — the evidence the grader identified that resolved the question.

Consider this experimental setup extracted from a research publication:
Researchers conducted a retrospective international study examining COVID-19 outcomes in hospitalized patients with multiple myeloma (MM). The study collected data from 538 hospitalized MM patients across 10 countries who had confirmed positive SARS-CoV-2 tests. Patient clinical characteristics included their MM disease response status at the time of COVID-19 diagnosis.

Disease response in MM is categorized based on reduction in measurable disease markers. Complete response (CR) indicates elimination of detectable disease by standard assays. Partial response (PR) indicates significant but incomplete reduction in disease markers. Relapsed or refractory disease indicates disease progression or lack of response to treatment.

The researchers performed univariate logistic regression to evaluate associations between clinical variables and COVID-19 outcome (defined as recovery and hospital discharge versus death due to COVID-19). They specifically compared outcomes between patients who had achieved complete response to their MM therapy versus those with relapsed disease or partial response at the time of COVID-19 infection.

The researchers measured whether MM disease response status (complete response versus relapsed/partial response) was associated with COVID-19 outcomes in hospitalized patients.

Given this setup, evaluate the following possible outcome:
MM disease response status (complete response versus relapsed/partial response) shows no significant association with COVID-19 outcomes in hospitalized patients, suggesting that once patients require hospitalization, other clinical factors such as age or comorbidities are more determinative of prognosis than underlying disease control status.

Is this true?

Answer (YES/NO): NO